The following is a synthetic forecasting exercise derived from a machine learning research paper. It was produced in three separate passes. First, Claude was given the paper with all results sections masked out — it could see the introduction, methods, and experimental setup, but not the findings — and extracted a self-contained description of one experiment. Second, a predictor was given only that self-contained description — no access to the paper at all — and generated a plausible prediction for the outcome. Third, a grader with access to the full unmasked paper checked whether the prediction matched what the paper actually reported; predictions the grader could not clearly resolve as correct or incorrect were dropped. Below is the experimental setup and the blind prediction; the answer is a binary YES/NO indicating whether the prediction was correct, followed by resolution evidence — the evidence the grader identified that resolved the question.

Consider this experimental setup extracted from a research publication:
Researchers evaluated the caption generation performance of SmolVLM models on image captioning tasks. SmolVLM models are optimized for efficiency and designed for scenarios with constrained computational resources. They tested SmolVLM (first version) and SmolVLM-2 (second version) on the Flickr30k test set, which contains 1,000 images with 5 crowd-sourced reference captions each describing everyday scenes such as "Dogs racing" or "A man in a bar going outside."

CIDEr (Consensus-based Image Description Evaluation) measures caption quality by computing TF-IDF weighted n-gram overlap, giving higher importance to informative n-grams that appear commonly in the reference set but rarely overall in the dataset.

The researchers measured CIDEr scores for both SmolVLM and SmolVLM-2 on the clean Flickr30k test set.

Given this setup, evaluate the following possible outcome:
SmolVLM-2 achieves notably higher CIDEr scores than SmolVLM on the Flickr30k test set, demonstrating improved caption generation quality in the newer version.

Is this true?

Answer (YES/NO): NO